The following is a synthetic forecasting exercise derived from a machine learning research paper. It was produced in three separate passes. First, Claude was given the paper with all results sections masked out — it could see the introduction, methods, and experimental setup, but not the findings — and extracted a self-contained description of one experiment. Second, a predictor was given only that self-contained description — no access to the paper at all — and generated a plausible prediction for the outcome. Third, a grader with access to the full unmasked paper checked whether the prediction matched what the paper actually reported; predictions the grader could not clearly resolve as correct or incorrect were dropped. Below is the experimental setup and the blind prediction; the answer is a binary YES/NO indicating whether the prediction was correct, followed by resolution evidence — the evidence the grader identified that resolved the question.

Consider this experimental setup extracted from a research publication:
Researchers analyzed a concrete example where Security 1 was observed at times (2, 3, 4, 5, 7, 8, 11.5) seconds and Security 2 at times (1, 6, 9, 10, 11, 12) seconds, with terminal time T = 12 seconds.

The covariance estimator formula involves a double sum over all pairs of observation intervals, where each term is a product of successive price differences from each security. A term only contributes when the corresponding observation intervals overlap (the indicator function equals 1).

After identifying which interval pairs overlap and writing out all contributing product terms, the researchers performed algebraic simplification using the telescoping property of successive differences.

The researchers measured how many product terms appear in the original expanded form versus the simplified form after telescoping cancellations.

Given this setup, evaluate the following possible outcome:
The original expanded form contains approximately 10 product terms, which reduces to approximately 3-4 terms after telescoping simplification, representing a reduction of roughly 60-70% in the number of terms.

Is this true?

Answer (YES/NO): YES